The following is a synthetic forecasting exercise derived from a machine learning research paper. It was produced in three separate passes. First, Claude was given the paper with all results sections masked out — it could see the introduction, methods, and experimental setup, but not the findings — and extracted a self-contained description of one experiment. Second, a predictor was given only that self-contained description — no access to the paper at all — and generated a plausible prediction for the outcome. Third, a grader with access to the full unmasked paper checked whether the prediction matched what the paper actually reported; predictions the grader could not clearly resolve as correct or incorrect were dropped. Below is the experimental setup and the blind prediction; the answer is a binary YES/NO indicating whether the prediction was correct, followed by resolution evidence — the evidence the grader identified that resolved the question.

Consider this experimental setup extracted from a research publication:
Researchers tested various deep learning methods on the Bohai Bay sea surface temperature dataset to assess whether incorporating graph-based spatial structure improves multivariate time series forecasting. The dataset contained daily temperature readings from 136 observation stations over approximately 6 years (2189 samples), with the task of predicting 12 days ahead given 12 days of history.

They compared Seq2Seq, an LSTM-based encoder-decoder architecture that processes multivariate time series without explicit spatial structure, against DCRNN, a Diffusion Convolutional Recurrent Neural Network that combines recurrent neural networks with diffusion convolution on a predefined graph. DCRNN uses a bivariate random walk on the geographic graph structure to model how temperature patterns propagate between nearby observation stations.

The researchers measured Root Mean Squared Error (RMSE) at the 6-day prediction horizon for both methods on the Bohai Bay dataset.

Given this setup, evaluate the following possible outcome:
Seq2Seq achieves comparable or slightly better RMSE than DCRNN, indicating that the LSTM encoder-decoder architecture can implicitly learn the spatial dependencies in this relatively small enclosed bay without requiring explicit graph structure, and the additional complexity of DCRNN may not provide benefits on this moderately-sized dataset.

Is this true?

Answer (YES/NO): YES